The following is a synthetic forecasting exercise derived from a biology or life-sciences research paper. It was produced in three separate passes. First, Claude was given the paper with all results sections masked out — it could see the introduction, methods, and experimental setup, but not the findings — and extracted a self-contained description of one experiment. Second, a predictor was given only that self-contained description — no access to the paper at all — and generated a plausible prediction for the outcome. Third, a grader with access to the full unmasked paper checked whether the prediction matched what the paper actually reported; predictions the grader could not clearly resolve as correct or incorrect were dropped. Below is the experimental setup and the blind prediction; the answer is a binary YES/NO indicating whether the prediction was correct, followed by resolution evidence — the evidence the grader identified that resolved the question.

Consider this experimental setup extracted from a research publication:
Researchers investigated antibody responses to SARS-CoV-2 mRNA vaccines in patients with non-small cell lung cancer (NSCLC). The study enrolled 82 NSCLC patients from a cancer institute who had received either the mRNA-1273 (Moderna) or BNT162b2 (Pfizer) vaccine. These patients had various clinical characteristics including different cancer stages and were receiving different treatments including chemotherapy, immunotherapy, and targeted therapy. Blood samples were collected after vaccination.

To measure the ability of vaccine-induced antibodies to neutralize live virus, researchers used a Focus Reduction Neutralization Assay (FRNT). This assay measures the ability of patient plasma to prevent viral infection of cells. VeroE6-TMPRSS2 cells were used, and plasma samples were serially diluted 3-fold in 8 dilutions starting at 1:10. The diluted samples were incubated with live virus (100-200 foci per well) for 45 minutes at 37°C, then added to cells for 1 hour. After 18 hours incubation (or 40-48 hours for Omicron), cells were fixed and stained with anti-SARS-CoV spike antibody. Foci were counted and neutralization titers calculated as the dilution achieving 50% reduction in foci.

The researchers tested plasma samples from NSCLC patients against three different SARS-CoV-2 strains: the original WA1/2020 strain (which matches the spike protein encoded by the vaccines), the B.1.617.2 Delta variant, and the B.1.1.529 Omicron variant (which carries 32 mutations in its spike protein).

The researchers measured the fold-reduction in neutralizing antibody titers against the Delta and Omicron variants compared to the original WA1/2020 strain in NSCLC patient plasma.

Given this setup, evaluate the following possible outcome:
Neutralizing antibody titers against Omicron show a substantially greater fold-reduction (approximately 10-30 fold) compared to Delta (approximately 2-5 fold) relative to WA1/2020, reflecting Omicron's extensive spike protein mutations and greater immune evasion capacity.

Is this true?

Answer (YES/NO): NO